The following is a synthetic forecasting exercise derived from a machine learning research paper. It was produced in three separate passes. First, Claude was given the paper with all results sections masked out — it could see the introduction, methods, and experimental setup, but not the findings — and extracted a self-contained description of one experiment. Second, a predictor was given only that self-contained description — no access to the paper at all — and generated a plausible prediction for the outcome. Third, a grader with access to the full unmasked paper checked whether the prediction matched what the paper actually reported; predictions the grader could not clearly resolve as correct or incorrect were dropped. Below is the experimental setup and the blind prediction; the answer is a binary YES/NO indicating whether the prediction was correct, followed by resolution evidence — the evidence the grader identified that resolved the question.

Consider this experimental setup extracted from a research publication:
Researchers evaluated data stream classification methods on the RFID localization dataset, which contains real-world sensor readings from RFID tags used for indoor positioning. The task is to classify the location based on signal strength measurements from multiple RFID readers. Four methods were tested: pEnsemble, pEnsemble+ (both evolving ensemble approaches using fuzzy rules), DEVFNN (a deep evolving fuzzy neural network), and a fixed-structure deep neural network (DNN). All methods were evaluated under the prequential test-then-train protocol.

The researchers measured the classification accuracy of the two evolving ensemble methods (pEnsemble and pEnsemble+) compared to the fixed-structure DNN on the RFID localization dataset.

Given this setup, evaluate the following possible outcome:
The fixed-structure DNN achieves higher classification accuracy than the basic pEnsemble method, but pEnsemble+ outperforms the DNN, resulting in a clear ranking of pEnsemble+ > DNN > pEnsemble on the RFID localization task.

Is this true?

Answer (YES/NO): NO